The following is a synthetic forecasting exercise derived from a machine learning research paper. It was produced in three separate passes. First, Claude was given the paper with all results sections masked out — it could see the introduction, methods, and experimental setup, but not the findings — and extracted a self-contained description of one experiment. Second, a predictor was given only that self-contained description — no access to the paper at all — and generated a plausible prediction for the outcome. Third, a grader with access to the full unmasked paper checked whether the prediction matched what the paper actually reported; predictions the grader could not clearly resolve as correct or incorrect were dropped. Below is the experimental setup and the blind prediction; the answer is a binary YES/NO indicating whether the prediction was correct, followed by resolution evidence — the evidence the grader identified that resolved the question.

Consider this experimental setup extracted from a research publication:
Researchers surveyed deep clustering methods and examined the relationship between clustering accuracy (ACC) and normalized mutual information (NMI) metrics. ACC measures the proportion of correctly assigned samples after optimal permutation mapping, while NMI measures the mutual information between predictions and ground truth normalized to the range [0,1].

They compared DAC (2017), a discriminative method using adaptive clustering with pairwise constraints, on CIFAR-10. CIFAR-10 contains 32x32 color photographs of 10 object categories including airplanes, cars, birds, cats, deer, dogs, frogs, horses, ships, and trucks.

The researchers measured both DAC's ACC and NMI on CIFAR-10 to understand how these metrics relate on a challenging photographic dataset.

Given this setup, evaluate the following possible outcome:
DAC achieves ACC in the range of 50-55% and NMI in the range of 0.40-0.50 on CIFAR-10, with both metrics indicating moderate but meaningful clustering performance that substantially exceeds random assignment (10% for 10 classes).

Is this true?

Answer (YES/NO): NO